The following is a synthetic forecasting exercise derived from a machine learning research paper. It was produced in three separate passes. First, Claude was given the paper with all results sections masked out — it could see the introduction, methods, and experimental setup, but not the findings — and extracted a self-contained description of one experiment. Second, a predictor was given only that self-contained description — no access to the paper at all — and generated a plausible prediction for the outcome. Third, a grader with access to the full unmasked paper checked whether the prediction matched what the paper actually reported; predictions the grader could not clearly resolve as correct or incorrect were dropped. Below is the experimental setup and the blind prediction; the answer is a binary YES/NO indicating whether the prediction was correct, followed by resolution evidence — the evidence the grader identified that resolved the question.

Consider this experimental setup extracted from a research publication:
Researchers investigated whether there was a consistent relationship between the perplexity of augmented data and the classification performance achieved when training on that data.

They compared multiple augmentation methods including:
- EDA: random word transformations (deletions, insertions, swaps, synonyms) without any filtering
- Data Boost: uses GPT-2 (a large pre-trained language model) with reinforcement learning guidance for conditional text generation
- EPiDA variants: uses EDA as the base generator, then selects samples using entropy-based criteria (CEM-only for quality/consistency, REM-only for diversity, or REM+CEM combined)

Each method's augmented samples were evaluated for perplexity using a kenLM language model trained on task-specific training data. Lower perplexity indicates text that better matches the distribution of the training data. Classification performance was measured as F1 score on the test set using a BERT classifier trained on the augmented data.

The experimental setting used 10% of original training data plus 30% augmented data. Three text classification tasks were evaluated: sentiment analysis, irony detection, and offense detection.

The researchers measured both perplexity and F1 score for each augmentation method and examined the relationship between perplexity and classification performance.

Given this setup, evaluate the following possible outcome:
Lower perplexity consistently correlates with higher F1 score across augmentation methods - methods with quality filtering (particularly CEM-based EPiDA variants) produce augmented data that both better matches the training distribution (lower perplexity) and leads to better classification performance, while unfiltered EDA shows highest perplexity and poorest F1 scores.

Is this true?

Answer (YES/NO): NO